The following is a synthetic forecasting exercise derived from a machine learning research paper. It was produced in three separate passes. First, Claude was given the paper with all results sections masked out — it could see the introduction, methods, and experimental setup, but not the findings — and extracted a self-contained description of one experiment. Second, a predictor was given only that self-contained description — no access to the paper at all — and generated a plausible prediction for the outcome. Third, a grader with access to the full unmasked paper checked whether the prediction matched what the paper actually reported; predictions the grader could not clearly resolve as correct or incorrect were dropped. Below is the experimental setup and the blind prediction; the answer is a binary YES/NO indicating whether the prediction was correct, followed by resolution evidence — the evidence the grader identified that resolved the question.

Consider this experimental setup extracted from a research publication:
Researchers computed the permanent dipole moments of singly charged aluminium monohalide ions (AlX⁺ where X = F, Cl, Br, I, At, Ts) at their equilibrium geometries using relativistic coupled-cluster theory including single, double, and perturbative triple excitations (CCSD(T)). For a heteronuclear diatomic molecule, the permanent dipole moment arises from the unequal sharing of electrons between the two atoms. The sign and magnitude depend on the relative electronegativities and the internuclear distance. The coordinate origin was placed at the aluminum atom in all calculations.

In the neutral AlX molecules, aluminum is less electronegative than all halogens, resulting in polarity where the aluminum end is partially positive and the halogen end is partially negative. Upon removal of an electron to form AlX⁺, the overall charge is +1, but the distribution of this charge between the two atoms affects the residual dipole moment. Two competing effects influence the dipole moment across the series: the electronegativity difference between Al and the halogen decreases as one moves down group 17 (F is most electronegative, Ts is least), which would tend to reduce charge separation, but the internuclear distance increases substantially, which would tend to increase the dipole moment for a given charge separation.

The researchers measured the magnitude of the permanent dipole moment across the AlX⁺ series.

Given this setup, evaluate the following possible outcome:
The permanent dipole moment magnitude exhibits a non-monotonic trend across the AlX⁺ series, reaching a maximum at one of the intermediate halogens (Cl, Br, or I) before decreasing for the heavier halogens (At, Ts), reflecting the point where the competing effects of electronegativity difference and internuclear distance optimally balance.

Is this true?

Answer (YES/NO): NO